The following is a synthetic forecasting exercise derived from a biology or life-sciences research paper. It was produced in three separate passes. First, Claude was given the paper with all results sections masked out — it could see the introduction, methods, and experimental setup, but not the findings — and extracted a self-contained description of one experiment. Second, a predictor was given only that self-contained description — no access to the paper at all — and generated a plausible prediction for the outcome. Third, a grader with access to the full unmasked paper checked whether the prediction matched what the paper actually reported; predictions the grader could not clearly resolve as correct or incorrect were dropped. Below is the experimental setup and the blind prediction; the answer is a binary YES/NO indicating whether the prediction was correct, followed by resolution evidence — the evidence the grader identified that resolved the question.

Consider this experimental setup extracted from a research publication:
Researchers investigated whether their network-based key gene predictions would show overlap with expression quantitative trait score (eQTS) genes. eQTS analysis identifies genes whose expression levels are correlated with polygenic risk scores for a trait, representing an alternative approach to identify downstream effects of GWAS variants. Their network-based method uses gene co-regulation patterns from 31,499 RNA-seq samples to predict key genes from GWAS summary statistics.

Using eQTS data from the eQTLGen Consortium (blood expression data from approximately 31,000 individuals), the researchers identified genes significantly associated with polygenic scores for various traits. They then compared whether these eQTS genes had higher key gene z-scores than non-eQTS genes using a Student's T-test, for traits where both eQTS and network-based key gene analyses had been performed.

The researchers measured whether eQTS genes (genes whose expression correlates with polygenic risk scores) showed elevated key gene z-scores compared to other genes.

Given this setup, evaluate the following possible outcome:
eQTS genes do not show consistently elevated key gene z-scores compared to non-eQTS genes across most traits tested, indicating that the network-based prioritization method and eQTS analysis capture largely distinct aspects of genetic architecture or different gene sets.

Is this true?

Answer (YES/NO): NO